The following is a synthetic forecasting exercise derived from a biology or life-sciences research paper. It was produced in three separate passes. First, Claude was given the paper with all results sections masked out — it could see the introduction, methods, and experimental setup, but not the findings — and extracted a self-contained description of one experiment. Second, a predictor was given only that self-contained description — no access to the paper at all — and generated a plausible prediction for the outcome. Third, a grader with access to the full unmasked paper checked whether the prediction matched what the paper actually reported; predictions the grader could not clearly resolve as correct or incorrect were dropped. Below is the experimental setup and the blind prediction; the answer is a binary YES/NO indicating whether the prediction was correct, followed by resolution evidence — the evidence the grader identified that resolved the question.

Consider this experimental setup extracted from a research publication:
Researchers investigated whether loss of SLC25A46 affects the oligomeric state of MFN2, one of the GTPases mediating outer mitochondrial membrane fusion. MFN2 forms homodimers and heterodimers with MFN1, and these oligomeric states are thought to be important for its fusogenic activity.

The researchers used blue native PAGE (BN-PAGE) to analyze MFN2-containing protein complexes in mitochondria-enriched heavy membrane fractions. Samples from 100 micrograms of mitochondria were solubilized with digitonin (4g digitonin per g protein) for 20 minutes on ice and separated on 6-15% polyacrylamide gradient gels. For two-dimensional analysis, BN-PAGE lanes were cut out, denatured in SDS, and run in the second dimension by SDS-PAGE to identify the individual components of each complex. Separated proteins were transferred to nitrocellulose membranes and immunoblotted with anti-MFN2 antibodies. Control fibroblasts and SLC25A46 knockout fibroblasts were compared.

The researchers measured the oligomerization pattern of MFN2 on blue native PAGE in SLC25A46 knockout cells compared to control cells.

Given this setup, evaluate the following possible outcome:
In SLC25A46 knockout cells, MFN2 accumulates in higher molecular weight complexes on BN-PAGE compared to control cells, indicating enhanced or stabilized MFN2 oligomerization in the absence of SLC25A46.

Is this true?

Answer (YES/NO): NO